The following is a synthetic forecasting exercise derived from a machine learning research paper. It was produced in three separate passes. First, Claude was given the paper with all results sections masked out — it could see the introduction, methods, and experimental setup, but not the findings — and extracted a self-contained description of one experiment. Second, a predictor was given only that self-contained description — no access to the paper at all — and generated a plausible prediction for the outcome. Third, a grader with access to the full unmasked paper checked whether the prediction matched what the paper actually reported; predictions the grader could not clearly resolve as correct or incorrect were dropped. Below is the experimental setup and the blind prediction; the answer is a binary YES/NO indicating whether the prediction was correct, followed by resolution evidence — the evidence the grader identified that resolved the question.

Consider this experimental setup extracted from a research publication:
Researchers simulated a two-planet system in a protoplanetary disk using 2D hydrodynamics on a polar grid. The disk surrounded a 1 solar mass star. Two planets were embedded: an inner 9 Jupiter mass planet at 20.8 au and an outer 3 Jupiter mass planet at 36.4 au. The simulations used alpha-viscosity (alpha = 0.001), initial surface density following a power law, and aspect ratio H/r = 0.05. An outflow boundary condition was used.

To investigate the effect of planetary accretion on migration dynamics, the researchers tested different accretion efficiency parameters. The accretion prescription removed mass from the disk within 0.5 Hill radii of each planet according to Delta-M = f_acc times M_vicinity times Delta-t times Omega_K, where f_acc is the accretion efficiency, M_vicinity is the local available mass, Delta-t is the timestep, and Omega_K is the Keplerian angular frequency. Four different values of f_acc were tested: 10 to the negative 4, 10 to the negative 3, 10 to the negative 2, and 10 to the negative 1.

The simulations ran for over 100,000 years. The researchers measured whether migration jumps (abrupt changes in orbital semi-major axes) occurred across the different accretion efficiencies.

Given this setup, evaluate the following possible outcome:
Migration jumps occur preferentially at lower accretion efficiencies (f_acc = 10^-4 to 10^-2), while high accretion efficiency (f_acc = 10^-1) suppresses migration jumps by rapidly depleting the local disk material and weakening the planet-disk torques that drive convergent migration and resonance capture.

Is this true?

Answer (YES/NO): NO